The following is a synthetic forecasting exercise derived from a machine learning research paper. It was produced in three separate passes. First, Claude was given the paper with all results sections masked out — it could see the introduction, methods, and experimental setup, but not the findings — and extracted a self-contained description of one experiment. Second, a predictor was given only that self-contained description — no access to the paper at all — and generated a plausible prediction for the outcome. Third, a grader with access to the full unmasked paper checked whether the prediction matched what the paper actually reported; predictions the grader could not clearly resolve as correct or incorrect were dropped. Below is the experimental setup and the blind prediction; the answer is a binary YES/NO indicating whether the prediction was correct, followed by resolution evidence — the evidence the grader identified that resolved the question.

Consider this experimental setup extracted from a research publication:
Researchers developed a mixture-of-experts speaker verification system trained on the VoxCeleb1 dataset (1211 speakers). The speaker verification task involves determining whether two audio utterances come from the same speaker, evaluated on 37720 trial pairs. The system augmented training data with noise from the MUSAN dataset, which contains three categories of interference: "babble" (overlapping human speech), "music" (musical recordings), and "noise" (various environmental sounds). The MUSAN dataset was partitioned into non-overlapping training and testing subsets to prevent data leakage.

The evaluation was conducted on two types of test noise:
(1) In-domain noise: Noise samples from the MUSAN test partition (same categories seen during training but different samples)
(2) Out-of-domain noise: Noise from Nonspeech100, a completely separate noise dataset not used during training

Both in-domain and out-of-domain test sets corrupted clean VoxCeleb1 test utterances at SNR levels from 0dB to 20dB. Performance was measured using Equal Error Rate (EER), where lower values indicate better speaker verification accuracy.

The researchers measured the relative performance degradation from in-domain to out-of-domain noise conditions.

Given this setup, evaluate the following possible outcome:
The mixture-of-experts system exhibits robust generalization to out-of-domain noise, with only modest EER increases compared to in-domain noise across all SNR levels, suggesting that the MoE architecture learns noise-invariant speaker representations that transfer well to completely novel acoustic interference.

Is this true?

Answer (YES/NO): NO